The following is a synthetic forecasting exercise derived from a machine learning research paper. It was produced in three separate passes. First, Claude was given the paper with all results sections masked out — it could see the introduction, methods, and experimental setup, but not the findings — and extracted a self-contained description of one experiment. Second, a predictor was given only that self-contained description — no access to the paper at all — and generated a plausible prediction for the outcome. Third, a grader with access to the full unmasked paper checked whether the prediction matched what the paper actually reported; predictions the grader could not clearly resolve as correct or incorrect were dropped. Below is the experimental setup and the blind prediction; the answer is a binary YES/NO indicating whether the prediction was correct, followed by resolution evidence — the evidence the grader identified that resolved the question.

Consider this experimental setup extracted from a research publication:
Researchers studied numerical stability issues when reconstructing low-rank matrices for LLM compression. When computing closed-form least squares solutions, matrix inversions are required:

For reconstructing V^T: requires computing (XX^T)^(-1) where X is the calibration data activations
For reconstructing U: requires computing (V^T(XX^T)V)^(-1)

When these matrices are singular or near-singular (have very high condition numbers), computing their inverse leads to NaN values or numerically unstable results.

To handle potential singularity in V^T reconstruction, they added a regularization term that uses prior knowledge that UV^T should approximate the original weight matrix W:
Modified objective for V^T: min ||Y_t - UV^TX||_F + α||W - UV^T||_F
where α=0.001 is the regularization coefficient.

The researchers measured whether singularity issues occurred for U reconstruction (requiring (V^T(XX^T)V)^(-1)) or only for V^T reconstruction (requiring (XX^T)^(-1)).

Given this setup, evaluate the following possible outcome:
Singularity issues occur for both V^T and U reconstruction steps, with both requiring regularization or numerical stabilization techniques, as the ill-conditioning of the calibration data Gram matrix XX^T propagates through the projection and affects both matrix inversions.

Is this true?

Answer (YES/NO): NO